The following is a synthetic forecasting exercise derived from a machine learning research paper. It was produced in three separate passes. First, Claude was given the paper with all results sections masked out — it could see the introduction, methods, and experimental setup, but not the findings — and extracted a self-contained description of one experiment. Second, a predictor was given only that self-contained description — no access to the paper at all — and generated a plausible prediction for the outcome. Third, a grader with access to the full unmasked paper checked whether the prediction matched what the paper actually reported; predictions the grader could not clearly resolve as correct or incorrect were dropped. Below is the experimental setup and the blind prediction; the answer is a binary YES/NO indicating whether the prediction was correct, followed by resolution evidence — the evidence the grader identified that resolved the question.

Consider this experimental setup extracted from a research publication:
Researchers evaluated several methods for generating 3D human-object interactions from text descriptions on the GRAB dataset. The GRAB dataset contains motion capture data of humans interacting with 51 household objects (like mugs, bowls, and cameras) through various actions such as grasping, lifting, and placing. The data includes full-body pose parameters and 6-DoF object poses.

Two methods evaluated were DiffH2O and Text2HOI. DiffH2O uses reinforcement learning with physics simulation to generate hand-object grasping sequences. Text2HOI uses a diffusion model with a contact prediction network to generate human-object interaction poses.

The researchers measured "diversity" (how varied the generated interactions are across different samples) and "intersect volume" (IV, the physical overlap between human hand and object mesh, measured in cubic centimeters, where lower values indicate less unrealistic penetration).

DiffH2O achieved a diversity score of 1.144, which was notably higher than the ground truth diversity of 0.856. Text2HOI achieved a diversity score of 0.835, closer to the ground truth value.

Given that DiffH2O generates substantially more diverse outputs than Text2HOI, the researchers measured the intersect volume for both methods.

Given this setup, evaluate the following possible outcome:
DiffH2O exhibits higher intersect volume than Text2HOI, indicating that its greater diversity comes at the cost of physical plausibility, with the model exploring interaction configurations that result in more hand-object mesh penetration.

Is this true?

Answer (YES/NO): NO